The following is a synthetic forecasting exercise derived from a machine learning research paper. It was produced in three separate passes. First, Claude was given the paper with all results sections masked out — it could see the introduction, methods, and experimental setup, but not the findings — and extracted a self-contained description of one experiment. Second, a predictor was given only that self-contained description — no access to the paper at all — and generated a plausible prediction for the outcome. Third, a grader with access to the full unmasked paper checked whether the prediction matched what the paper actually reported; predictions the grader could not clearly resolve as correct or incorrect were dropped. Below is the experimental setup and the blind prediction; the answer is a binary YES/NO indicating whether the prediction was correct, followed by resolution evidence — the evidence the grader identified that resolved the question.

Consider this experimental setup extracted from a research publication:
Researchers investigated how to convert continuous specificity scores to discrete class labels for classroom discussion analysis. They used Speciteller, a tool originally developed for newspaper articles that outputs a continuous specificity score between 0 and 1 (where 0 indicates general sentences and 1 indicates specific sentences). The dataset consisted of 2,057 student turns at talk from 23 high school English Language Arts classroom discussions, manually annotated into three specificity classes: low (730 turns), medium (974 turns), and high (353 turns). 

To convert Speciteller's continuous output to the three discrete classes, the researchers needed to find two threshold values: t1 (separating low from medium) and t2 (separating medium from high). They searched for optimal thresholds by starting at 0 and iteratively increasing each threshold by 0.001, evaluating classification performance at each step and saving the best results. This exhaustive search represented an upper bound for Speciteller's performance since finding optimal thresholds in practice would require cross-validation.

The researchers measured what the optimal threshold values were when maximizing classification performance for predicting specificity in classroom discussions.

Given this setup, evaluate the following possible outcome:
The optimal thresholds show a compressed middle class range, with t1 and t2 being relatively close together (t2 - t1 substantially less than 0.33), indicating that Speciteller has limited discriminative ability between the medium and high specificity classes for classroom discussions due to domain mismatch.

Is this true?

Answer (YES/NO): NO